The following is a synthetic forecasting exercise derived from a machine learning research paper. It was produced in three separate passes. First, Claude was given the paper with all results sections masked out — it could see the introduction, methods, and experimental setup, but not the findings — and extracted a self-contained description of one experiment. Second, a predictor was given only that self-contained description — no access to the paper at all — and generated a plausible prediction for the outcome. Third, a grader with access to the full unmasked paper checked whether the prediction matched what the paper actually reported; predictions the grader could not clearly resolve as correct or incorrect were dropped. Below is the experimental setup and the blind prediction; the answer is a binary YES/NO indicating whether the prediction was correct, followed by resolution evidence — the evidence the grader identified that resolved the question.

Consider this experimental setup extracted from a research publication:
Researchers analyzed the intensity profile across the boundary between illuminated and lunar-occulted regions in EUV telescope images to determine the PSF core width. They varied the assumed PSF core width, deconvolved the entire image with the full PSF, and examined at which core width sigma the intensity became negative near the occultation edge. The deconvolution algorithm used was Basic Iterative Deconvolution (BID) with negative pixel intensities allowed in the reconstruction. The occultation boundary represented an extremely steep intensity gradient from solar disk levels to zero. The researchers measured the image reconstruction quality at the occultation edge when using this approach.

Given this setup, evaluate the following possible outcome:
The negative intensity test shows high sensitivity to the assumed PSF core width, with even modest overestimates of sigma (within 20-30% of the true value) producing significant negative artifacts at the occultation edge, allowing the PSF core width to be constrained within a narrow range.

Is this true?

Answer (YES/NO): NO